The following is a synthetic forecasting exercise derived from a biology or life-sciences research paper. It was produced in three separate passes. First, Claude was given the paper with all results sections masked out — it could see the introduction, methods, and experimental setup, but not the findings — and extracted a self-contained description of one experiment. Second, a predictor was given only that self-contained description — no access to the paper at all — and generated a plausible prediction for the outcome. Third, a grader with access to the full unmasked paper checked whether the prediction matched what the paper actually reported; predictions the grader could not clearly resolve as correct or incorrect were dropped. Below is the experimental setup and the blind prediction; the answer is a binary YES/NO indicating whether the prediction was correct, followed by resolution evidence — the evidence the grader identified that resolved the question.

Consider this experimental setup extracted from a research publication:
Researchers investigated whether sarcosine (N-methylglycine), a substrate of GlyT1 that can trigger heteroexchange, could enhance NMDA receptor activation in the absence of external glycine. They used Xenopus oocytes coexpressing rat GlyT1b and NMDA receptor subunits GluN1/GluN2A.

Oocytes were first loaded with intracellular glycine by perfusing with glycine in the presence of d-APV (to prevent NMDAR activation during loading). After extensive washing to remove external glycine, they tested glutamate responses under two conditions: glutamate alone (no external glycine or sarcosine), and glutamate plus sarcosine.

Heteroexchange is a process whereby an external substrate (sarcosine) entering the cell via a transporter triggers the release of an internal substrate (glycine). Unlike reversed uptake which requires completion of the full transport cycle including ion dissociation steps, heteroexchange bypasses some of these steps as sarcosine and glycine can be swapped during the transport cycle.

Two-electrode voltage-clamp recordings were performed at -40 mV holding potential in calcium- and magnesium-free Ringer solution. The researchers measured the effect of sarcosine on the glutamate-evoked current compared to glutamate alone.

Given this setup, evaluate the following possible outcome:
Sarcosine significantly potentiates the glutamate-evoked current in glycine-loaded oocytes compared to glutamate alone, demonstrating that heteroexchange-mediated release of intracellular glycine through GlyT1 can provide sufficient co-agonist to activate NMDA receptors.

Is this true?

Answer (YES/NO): YES